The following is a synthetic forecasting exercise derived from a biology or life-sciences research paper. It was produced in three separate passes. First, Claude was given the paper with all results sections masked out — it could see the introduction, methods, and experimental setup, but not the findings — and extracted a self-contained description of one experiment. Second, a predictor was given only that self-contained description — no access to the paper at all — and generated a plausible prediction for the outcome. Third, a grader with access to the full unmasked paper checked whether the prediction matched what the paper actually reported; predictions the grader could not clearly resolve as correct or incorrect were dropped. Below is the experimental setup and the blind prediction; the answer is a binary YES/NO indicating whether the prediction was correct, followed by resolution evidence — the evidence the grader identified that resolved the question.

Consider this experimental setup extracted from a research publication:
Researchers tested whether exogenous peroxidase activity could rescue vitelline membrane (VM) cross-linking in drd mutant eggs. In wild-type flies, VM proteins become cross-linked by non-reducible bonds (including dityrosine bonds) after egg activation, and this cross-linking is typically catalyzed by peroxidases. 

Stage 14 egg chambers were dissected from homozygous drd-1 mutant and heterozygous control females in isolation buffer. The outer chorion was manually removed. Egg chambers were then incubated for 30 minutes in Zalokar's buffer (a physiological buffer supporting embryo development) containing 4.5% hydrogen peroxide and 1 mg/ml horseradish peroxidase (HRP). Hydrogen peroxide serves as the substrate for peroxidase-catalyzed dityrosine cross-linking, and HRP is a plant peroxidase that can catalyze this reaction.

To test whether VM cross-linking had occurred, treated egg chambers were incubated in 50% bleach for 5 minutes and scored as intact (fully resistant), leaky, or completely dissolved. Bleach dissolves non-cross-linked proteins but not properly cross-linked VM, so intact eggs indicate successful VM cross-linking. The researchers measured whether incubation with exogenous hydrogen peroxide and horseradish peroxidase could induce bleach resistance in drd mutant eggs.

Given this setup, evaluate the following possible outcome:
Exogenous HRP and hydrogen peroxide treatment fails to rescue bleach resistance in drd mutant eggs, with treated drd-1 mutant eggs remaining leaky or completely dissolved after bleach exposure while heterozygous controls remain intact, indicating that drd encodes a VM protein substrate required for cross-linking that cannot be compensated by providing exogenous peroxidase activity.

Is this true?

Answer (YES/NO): NO